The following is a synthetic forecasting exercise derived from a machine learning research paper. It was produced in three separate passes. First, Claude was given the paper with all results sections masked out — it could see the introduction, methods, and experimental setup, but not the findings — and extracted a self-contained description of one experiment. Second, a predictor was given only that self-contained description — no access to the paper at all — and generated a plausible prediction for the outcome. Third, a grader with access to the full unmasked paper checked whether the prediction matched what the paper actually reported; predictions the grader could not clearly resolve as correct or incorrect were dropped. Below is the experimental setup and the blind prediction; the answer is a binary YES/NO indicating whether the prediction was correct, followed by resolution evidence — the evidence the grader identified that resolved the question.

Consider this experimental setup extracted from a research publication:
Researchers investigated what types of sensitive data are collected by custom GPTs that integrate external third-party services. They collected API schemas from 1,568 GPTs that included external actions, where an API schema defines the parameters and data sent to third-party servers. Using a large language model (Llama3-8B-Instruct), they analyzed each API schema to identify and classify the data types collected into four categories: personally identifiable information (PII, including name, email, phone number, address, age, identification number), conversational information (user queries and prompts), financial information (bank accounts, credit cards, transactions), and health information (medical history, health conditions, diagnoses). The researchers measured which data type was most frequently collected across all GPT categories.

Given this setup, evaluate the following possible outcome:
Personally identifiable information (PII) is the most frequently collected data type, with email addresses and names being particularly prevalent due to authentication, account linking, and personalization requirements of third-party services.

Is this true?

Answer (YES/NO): NO